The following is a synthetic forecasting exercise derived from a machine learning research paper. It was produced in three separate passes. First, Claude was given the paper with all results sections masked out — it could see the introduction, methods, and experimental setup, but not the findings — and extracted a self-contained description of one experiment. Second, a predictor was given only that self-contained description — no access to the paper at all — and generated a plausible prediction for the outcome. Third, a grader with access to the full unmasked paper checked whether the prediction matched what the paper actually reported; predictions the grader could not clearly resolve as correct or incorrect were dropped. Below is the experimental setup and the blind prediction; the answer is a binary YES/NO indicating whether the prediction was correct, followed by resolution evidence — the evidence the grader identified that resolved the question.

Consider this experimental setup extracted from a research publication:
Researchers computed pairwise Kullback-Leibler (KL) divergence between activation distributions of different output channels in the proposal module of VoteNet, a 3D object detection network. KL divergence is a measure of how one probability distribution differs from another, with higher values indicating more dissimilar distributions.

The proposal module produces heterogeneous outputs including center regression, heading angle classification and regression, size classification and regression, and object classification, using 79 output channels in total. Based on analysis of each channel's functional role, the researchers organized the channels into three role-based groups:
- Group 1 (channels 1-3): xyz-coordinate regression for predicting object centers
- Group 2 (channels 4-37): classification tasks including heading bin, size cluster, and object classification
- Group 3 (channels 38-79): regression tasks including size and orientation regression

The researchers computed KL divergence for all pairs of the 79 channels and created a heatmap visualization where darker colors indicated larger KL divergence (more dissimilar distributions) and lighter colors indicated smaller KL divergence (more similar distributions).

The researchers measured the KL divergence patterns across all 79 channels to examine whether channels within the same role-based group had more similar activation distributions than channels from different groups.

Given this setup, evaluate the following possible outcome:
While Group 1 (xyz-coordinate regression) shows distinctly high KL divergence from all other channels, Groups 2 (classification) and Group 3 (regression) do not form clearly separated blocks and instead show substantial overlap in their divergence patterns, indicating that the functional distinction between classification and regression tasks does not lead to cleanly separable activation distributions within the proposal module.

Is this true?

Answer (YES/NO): NO